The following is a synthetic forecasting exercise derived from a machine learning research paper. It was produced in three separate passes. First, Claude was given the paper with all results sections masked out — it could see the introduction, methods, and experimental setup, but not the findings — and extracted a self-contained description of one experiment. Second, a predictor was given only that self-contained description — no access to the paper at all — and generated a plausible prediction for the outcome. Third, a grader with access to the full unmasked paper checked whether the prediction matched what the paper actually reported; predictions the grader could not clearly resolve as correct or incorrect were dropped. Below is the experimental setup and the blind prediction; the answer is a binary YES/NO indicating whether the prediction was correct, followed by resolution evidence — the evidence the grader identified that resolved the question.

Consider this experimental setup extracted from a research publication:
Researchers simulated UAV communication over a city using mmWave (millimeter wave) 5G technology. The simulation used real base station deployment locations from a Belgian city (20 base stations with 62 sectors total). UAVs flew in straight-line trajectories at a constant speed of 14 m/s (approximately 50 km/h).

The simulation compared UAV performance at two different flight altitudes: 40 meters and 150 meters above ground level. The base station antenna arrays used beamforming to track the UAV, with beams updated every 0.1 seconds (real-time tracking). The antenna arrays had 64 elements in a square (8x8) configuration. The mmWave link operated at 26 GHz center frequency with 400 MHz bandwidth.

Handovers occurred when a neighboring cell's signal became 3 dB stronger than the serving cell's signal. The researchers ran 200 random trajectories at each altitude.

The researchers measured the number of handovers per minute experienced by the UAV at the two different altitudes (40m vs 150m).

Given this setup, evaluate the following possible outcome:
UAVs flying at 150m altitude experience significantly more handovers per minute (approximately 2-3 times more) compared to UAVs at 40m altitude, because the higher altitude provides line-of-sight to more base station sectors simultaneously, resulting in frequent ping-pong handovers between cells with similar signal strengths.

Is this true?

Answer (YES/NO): NO